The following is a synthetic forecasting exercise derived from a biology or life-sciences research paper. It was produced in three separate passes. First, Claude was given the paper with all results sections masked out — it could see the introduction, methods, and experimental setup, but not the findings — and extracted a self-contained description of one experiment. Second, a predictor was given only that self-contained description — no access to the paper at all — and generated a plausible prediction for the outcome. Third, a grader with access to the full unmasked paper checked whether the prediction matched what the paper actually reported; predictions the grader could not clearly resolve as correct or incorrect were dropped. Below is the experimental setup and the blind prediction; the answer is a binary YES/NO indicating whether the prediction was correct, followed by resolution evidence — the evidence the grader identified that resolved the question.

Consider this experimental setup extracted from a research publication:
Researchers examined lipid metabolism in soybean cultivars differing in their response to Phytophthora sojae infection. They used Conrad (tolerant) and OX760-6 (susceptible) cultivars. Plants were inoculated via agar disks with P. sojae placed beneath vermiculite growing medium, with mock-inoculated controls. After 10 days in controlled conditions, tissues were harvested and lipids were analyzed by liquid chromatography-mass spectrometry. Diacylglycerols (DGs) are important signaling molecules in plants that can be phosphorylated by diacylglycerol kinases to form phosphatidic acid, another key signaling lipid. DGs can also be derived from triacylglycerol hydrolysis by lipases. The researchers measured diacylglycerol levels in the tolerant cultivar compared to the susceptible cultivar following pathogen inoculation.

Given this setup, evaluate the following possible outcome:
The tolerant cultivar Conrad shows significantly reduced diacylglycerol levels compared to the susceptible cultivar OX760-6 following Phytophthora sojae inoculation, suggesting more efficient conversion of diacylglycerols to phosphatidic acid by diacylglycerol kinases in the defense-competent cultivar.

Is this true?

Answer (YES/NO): NO